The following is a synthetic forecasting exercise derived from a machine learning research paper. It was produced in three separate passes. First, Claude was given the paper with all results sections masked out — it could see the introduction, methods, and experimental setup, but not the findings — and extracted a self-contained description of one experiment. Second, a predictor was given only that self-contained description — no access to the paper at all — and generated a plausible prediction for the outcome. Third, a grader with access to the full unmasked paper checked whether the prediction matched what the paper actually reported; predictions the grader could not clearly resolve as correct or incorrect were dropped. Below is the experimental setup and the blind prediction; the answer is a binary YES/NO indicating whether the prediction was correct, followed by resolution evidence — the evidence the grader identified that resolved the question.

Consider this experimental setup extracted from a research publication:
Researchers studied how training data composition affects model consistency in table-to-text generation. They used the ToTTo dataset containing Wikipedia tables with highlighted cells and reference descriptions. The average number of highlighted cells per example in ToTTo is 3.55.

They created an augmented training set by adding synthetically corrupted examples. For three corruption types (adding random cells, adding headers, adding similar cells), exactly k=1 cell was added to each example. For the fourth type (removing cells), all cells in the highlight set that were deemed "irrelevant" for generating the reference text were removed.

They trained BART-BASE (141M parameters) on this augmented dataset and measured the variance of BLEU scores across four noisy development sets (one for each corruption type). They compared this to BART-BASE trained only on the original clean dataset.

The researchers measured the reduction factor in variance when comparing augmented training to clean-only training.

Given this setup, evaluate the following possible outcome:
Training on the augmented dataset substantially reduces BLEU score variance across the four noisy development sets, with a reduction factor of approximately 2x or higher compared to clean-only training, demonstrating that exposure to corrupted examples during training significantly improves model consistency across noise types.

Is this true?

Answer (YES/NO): YES